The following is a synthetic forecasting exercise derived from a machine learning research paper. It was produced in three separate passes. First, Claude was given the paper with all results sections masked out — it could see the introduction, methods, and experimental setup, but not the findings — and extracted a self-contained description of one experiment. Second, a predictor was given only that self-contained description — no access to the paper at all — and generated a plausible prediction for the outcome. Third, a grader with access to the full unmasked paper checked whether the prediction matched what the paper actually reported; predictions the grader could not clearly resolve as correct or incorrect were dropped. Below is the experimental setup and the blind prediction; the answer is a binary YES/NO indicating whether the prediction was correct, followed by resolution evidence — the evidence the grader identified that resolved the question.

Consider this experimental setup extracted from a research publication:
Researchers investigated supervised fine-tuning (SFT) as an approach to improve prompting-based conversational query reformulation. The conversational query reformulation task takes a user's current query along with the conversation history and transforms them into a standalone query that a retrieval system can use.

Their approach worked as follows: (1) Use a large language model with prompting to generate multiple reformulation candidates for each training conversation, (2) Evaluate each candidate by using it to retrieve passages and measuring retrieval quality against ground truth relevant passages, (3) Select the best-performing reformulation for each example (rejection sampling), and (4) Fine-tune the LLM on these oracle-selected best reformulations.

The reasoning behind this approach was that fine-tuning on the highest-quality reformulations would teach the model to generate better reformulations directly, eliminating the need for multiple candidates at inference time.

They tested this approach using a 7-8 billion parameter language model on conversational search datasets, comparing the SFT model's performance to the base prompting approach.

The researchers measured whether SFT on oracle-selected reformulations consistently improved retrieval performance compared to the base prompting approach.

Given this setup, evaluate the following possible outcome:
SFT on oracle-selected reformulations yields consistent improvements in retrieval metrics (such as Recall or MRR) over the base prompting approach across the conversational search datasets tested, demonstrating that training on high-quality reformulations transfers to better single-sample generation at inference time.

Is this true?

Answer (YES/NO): NO